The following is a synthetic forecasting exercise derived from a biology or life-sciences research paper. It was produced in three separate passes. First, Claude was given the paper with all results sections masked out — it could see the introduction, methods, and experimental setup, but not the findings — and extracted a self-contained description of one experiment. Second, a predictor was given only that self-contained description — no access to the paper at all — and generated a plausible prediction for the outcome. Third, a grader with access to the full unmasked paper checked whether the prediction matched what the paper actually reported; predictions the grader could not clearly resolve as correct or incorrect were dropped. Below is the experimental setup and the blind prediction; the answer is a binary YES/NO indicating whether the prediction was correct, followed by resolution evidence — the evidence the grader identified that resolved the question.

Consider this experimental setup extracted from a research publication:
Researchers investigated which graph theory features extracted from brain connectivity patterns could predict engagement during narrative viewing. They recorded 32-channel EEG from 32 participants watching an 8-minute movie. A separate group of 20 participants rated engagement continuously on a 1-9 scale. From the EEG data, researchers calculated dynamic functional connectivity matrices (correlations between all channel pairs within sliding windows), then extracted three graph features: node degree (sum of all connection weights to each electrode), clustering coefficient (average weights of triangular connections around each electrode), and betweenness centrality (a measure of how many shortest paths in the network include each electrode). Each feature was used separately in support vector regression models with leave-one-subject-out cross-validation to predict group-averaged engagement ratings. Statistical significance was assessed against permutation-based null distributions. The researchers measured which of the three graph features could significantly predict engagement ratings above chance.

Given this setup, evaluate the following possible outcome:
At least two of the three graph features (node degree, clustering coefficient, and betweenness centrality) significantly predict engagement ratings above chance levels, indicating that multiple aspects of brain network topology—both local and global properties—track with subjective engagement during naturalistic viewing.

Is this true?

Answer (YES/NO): NO